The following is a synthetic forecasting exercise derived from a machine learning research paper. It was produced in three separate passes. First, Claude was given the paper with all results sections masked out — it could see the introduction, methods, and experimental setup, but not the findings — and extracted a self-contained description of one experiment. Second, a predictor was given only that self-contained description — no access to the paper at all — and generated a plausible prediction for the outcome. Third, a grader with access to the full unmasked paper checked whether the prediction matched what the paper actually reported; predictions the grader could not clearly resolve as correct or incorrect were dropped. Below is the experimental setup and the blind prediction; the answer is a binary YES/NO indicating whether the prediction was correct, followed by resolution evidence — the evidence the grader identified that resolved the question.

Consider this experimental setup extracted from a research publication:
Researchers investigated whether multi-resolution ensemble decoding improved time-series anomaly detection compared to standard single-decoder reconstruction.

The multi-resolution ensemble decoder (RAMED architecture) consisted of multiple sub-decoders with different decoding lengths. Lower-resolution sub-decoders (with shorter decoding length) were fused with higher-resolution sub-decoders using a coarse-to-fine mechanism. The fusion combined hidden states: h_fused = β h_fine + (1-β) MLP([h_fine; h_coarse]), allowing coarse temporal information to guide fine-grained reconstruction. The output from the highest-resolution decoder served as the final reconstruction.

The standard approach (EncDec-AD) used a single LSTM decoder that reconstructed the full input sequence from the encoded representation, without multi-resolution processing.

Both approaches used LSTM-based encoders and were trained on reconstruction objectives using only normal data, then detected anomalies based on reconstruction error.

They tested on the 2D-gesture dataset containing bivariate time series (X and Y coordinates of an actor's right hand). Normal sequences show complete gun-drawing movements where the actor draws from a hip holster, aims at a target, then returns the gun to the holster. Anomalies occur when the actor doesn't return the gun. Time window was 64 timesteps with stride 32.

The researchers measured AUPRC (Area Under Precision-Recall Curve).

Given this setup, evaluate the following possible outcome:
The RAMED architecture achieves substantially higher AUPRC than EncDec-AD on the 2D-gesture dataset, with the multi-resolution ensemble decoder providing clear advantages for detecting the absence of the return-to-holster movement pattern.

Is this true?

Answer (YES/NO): NO